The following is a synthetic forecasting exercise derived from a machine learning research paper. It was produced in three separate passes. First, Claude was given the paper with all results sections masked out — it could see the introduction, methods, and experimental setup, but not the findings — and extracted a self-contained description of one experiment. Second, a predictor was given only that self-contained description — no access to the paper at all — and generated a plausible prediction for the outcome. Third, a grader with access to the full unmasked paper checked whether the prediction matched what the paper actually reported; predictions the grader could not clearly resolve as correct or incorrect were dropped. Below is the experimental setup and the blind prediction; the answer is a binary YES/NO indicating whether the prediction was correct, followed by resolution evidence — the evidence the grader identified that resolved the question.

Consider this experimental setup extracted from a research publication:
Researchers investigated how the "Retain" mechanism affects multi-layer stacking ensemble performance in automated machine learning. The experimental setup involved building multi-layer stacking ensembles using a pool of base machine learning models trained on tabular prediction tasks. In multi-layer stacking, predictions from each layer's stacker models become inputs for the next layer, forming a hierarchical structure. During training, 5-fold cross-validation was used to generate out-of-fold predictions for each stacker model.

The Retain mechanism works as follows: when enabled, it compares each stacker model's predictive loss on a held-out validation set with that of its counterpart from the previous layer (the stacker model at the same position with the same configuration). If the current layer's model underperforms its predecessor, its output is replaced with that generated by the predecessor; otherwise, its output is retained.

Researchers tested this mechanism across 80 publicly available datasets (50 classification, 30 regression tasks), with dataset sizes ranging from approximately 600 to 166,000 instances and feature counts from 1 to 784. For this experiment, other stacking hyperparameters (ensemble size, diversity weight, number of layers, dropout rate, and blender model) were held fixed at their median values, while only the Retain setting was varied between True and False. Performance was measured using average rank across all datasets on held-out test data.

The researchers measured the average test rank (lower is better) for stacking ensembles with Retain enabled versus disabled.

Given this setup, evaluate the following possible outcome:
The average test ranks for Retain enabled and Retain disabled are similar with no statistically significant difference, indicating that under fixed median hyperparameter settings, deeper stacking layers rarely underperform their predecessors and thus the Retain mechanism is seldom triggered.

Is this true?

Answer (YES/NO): NO